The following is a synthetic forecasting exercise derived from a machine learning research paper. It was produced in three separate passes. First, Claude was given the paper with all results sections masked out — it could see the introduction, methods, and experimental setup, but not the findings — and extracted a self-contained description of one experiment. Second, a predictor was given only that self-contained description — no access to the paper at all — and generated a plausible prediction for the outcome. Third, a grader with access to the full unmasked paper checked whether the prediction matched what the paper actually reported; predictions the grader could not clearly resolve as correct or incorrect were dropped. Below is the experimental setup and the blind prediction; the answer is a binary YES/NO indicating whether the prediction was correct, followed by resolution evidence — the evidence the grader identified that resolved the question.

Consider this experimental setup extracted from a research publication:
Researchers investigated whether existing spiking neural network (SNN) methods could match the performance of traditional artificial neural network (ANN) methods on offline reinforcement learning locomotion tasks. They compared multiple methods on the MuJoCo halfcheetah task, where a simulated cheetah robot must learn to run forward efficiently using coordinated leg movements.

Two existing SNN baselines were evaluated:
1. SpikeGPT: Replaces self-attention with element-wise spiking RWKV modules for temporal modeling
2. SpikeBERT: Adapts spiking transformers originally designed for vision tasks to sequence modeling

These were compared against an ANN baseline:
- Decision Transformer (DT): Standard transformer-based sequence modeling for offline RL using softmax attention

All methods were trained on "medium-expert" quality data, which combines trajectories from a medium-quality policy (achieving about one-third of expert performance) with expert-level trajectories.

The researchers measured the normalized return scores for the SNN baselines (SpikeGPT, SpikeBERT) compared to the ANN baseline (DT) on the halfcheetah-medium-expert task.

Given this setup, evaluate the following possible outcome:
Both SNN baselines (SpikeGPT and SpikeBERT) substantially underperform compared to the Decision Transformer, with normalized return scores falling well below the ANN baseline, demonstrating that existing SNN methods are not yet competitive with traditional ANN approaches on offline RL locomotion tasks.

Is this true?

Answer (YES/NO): YES